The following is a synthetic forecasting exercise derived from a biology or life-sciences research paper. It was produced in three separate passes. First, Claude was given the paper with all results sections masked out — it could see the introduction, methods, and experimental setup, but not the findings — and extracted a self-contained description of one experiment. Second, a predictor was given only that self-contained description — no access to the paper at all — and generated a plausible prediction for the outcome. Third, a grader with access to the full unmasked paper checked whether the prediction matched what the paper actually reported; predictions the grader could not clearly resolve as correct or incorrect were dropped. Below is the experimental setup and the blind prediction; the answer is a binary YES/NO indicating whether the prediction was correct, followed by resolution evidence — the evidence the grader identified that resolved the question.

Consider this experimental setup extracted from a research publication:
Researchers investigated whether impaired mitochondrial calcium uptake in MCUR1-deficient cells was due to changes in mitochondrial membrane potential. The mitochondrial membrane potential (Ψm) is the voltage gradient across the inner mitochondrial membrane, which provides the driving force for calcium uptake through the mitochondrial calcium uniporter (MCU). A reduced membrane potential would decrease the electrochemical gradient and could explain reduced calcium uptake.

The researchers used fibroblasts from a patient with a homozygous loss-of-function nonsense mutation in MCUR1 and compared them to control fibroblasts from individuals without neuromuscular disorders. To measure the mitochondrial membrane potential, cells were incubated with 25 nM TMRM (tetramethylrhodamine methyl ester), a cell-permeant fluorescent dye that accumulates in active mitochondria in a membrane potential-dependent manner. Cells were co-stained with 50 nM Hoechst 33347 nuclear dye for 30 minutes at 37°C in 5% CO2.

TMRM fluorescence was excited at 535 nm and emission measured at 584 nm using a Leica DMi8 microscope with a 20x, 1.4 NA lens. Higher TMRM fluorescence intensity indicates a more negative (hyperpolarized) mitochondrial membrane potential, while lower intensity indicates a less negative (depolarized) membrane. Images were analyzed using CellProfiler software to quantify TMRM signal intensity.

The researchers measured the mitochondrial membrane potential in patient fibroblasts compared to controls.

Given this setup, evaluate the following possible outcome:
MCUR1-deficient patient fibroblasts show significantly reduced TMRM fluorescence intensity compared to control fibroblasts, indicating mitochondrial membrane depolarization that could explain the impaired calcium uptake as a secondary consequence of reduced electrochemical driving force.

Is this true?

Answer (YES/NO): NO